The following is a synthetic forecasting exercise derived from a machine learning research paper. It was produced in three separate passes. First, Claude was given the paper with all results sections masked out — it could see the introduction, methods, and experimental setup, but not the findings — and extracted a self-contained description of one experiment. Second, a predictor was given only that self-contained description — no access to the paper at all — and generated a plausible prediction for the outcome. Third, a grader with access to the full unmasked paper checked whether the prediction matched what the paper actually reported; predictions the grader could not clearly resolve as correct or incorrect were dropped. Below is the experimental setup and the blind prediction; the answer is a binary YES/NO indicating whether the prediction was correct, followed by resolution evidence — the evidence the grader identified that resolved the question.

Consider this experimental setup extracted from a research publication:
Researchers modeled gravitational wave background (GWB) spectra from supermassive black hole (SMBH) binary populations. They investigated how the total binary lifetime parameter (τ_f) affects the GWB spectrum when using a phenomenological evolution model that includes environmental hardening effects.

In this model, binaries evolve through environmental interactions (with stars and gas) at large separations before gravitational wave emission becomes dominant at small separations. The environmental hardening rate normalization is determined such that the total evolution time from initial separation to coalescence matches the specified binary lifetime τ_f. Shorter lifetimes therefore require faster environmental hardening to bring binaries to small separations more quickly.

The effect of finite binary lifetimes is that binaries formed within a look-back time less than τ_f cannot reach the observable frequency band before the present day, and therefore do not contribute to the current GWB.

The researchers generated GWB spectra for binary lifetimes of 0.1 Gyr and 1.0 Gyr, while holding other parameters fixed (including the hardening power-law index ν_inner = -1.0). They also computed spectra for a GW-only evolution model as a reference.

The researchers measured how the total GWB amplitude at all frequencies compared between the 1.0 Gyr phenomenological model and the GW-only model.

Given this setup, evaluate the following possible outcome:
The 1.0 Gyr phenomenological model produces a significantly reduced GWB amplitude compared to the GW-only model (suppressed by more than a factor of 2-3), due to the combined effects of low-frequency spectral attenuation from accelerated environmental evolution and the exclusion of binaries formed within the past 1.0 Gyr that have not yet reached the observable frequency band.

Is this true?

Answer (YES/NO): NO